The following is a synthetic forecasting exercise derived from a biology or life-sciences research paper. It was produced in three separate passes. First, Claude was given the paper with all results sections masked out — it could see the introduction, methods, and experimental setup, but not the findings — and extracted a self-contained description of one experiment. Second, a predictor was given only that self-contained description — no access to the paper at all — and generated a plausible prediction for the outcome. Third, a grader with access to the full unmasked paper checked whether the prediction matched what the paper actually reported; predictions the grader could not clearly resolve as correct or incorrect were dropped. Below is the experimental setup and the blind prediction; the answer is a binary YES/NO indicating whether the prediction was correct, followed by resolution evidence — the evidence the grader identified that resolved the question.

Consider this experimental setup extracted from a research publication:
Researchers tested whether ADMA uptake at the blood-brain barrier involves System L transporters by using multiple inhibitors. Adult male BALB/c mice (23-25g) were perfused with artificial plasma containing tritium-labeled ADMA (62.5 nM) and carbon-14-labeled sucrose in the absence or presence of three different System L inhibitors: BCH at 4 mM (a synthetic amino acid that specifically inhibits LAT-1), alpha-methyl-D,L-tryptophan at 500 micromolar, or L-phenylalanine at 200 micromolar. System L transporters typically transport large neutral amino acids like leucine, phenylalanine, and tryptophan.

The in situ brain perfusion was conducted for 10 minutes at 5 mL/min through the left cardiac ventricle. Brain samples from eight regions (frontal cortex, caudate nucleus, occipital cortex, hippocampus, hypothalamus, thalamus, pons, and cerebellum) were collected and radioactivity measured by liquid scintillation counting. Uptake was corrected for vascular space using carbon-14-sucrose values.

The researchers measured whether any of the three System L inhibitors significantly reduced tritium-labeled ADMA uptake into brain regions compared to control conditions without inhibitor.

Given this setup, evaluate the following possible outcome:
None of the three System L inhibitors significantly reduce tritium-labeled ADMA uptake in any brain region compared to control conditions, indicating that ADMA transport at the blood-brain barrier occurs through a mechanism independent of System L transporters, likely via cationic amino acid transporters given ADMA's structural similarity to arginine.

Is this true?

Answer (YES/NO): NO